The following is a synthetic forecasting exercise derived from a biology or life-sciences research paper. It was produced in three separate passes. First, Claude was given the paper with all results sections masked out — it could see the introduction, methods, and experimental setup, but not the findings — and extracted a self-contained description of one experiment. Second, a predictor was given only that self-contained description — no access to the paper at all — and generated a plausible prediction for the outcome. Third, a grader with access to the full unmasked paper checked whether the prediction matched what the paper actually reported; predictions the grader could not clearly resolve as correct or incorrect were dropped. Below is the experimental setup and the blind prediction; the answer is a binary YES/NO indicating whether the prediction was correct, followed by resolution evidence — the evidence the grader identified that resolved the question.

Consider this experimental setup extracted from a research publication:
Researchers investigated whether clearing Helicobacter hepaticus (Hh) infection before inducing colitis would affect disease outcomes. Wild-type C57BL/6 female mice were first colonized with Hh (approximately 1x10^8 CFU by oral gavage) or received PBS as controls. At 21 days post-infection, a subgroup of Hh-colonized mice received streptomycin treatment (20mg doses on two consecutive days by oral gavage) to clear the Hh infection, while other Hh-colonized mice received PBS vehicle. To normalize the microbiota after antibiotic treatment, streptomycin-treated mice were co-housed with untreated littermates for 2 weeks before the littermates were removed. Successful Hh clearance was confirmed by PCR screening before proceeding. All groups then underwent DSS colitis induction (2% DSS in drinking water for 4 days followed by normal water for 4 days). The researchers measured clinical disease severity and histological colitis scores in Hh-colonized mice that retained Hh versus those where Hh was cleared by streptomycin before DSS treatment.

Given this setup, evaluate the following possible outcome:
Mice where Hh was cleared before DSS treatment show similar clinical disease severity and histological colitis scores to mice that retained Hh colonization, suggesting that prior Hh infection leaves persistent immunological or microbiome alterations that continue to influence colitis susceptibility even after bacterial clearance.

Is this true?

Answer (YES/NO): NO